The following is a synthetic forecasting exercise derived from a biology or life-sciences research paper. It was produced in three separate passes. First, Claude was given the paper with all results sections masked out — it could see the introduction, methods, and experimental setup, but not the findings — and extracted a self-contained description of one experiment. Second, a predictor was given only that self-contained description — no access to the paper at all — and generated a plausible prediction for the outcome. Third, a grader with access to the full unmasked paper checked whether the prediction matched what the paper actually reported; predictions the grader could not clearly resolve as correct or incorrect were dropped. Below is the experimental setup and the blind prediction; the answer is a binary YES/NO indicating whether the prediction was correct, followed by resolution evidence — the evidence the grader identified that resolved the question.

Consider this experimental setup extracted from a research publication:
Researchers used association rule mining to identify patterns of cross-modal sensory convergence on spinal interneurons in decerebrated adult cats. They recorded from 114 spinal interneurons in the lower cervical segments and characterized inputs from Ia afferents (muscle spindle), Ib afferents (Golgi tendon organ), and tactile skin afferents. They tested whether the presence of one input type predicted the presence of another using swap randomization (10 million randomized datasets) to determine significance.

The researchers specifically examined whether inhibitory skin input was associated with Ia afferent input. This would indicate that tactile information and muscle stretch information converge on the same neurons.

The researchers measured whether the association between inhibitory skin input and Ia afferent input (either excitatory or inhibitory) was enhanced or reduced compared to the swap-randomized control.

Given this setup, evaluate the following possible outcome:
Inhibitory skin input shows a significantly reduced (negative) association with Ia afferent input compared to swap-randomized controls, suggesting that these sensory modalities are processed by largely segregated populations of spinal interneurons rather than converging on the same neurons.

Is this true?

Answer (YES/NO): NO